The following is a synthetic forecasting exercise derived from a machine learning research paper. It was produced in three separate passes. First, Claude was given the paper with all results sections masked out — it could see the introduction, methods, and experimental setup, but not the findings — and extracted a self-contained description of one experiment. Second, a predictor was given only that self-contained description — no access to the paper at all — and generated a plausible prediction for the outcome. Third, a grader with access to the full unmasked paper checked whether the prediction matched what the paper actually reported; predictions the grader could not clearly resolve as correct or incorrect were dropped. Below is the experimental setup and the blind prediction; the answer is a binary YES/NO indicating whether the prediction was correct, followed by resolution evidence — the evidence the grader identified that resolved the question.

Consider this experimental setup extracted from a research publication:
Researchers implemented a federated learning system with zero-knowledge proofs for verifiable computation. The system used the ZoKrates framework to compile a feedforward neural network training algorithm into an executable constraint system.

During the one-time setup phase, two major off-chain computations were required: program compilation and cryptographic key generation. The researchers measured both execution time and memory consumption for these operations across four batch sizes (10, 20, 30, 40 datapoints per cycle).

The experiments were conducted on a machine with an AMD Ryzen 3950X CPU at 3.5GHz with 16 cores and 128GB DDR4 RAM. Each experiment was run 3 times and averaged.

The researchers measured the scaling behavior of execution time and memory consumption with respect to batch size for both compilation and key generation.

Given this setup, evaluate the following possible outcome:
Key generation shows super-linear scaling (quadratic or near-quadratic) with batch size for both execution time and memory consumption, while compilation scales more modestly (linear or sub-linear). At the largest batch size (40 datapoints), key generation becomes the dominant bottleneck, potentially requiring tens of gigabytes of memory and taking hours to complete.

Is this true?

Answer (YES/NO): NO